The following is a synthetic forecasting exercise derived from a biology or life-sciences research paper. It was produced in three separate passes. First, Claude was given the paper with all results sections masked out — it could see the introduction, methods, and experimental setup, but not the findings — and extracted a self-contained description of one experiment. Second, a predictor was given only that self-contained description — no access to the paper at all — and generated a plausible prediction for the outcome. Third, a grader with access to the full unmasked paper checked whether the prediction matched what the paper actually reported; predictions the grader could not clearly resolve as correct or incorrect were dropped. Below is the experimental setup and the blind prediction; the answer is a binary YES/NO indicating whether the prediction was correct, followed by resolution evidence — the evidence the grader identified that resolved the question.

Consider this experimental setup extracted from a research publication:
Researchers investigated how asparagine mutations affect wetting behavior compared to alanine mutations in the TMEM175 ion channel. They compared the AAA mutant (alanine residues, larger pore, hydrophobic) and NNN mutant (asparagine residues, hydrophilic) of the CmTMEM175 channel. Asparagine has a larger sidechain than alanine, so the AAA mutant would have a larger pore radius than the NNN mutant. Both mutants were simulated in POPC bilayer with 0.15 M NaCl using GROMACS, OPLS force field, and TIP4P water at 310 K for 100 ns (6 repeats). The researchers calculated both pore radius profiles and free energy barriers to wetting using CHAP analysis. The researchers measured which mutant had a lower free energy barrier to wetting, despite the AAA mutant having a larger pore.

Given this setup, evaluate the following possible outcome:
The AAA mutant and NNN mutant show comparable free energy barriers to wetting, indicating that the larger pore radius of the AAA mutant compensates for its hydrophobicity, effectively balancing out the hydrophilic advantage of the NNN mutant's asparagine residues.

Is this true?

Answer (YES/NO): YES